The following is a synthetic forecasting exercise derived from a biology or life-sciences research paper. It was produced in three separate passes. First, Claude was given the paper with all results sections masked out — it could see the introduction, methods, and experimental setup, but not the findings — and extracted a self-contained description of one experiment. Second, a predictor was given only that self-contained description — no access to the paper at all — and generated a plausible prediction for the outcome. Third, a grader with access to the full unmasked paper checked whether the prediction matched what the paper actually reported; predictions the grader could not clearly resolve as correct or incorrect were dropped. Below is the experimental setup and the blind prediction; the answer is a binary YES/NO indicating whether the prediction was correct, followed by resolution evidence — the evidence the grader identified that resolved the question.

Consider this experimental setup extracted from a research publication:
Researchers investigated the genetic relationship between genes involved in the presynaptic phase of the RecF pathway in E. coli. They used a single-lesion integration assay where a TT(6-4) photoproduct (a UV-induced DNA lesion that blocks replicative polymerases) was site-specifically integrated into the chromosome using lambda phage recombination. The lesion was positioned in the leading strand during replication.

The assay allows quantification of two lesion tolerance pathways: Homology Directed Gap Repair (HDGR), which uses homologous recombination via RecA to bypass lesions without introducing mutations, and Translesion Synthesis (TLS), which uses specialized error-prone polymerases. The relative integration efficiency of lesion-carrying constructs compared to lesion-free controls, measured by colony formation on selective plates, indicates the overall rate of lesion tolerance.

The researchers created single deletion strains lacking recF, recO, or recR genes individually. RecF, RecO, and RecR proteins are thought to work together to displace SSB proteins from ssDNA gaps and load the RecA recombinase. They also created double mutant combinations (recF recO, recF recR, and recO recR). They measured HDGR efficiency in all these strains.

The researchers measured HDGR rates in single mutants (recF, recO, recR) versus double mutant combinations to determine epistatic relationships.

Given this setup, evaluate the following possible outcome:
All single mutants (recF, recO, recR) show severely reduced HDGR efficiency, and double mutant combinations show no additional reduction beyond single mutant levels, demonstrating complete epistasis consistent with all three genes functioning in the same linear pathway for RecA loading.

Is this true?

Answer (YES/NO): YES